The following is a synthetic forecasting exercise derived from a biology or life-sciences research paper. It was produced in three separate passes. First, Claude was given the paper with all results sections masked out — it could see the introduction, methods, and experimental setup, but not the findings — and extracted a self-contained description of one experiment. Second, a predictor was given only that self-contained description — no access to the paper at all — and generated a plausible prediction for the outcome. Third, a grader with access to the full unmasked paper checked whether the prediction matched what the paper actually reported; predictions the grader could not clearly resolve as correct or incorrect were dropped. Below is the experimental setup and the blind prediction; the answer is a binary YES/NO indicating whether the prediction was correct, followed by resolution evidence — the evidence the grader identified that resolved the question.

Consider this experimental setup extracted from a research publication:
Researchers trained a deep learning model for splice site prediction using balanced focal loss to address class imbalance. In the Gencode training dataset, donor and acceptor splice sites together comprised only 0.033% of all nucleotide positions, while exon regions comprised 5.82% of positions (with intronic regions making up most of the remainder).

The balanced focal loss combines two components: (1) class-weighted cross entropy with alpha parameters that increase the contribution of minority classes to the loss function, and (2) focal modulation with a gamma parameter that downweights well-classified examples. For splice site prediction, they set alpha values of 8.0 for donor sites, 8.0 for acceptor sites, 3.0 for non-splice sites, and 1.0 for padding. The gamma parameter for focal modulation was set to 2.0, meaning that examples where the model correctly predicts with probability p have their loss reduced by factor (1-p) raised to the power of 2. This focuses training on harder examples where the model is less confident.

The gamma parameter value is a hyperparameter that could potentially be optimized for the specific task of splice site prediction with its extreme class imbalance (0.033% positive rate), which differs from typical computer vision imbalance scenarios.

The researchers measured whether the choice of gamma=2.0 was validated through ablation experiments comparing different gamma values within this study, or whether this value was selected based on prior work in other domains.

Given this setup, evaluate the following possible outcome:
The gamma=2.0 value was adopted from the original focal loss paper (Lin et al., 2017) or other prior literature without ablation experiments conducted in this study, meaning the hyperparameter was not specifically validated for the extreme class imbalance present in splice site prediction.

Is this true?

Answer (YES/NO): YES